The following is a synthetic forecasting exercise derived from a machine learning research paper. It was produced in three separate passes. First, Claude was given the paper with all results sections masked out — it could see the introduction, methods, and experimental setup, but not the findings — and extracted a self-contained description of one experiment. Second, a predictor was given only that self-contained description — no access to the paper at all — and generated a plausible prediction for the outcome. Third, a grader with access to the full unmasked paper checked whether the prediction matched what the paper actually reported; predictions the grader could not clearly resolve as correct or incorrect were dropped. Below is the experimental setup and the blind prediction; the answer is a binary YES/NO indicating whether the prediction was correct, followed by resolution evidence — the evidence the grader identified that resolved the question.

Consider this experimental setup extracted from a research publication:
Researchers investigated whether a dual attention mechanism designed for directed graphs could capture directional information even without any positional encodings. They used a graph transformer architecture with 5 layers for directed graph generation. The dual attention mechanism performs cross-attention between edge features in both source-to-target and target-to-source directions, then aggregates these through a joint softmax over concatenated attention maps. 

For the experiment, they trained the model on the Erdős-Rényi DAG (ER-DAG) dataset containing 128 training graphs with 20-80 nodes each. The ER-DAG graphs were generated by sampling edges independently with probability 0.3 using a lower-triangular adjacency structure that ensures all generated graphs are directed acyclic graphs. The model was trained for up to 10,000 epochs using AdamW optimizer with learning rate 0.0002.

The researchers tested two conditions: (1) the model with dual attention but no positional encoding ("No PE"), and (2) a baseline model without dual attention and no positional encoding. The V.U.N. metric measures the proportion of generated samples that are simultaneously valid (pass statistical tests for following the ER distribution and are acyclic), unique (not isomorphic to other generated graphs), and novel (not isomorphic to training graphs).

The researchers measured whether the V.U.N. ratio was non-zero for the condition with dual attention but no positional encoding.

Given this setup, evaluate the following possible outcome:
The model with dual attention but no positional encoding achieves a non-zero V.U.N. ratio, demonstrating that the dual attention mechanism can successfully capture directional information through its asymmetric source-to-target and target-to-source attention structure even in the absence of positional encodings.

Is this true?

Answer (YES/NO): YES